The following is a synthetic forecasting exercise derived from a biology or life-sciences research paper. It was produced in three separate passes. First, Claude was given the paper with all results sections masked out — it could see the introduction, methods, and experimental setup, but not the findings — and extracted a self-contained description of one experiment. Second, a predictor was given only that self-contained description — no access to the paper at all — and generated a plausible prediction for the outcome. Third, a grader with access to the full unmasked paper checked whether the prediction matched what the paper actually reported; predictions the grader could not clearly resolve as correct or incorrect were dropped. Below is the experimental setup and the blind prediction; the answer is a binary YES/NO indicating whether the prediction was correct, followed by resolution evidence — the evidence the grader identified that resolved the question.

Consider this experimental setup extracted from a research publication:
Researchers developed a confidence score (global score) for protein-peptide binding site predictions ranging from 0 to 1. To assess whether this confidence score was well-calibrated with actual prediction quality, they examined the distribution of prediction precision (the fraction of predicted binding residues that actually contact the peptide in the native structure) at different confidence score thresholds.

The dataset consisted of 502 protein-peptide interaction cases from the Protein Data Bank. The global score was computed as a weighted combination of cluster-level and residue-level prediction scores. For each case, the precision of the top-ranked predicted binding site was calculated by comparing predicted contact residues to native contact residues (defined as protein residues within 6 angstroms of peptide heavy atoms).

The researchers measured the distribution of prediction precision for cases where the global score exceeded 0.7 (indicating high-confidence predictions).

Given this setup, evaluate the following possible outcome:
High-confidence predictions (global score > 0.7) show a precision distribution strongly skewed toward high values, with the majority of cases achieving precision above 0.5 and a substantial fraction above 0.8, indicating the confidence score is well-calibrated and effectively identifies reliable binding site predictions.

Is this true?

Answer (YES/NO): YES